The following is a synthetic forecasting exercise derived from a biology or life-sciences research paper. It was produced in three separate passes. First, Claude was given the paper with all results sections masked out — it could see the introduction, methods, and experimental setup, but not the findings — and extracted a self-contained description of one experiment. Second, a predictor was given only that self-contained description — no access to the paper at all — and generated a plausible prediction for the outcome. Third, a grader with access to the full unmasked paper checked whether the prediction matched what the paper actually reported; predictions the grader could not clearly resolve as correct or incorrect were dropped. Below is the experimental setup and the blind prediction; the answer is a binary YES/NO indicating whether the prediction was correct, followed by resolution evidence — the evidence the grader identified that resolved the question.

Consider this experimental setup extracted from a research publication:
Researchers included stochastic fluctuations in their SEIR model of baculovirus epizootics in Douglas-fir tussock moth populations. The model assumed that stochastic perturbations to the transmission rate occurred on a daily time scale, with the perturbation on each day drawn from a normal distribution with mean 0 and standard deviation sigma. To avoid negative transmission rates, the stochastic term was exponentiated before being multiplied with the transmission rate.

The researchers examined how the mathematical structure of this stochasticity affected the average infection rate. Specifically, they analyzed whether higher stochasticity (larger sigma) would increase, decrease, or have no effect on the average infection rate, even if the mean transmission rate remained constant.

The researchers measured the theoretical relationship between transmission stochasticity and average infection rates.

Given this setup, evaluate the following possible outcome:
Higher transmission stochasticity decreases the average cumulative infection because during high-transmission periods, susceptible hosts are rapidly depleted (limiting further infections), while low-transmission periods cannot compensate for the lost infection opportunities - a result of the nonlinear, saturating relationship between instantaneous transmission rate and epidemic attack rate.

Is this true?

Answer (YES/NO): NO